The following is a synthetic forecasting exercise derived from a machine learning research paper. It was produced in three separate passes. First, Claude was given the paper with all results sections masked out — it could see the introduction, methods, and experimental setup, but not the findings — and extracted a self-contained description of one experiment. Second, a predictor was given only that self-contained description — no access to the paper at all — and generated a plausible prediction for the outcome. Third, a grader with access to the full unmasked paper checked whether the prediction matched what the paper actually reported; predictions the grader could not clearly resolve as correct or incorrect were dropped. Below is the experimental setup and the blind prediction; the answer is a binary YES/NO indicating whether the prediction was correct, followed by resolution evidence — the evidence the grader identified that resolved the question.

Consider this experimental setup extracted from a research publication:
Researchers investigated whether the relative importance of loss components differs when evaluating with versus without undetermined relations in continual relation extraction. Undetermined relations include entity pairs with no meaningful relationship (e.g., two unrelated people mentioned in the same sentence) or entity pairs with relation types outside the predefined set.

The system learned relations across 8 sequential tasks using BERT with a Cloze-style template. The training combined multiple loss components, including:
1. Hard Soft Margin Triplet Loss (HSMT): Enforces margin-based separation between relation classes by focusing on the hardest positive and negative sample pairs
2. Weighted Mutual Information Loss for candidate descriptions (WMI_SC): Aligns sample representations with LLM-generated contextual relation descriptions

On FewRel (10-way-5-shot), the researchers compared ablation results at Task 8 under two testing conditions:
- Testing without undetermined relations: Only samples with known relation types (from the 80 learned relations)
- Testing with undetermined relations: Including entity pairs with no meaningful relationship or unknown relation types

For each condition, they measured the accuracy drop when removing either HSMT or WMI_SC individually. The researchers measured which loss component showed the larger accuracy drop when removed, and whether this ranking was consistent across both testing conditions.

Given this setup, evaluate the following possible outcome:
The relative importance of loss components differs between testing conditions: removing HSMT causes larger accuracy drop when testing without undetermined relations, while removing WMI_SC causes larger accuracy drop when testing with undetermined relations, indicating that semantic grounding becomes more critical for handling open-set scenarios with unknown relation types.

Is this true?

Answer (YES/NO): NO